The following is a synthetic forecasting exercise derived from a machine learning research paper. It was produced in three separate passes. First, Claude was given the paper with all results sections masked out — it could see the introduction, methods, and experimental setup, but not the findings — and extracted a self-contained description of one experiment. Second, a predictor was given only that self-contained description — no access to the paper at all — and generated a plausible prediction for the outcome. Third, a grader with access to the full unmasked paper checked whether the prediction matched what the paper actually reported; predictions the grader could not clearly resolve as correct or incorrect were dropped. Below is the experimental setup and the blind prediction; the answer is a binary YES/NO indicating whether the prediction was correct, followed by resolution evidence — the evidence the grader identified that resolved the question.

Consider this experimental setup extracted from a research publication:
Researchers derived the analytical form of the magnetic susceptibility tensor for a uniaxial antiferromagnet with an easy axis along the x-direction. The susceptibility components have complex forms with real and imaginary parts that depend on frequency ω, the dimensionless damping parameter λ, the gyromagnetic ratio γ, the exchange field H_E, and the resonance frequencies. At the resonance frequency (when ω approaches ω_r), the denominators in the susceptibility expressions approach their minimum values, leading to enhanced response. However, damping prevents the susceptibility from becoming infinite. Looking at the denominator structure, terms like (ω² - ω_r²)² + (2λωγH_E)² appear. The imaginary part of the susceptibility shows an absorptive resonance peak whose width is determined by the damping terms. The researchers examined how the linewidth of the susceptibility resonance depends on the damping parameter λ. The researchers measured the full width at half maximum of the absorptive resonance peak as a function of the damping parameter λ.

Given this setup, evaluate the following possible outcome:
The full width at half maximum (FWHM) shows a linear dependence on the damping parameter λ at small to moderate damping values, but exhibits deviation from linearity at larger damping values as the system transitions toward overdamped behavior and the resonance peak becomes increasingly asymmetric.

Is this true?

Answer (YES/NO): NO